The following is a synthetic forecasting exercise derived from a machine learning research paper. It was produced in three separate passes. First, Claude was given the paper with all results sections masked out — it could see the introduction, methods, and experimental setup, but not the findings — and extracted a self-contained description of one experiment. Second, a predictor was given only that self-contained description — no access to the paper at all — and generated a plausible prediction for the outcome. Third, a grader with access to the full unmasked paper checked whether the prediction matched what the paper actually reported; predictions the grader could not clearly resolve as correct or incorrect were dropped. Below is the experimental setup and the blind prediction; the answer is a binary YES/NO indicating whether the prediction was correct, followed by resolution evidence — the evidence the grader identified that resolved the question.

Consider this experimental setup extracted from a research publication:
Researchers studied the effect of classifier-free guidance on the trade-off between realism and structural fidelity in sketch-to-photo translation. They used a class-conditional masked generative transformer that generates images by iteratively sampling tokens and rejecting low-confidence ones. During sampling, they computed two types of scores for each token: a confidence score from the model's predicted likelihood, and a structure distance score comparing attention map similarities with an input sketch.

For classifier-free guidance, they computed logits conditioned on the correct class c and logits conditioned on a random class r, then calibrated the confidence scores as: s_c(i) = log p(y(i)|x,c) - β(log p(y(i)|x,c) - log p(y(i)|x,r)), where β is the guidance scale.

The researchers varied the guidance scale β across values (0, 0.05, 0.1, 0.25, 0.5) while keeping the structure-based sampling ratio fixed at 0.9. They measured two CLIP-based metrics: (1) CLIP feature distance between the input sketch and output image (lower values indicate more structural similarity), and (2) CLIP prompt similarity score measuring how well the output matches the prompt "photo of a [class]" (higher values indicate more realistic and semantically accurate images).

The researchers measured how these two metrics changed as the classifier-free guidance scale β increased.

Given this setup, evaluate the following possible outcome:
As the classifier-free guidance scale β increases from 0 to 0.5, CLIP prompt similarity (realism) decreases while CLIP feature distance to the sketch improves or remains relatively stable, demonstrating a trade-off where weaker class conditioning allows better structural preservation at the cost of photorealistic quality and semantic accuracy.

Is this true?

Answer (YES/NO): NO